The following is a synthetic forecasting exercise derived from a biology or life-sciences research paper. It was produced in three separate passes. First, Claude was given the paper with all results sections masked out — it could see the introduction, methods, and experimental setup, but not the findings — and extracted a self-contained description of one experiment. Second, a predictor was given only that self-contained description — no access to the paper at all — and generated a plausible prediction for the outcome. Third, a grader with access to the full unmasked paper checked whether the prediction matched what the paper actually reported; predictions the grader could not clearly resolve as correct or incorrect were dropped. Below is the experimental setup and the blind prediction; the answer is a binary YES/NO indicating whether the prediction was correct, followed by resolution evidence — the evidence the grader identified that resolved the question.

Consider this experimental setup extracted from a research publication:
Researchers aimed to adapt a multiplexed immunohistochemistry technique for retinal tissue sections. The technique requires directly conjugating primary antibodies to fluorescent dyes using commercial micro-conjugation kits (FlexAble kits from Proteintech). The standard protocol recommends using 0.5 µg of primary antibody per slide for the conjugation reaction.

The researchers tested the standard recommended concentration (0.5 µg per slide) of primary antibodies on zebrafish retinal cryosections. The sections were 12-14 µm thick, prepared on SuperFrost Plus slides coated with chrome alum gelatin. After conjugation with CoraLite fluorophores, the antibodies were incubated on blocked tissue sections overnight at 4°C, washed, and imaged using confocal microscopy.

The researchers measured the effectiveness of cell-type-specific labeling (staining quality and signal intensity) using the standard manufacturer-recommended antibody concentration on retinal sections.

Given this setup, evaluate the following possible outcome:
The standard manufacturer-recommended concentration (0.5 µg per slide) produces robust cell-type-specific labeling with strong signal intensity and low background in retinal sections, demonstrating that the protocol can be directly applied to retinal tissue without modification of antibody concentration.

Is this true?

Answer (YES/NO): NO